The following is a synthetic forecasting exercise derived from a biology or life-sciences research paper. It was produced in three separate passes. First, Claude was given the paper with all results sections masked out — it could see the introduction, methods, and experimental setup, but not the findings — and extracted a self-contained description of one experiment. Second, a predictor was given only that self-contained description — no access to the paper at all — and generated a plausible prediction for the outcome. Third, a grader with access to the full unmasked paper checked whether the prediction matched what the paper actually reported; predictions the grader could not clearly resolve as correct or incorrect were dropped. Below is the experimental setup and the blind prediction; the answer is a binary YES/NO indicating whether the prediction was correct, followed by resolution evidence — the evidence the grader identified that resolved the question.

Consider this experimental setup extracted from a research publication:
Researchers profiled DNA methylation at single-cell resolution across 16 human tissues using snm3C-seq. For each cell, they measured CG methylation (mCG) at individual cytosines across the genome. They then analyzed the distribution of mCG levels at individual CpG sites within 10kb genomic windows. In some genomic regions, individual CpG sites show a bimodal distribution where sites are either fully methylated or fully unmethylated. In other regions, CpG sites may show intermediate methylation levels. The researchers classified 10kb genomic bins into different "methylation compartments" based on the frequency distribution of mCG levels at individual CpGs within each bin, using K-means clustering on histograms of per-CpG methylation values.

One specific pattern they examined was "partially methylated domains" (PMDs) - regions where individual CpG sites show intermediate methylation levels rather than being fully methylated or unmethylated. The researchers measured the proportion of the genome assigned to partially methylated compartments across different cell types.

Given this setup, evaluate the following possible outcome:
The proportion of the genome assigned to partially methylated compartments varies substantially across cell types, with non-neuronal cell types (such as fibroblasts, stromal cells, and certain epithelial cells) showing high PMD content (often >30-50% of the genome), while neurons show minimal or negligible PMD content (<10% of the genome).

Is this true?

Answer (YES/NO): NO